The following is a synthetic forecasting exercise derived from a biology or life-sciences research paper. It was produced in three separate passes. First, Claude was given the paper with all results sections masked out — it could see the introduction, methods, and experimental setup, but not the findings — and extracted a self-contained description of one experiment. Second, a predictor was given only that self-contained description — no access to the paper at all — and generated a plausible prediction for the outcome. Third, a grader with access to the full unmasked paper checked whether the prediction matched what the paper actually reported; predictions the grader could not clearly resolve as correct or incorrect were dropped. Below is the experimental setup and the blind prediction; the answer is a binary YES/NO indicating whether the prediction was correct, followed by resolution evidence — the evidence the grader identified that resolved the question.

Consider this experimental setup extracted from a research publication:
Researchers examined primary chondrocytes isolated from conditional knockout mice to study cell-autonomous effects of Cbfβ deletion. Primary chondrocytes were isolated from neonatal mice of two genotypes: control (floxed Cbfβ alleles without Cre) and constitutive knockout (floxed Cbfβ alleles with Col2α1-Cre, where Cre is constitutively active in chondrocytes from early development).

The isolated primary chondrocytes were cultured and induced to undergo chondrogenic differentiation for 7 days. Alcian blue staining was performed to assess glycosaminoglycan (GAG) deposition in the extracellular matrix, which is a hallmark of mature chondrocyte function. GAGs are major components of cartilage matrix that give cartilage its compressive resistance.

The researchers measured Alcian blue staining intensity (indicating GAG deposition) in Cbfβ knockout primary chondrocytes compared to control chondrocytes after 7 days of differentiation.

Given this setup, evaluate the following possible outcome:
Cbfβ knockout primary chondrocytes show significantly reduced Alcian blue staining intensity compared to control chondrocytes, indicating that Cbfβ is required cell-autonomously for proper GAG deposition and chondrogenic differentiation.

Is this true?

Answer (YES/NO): YES